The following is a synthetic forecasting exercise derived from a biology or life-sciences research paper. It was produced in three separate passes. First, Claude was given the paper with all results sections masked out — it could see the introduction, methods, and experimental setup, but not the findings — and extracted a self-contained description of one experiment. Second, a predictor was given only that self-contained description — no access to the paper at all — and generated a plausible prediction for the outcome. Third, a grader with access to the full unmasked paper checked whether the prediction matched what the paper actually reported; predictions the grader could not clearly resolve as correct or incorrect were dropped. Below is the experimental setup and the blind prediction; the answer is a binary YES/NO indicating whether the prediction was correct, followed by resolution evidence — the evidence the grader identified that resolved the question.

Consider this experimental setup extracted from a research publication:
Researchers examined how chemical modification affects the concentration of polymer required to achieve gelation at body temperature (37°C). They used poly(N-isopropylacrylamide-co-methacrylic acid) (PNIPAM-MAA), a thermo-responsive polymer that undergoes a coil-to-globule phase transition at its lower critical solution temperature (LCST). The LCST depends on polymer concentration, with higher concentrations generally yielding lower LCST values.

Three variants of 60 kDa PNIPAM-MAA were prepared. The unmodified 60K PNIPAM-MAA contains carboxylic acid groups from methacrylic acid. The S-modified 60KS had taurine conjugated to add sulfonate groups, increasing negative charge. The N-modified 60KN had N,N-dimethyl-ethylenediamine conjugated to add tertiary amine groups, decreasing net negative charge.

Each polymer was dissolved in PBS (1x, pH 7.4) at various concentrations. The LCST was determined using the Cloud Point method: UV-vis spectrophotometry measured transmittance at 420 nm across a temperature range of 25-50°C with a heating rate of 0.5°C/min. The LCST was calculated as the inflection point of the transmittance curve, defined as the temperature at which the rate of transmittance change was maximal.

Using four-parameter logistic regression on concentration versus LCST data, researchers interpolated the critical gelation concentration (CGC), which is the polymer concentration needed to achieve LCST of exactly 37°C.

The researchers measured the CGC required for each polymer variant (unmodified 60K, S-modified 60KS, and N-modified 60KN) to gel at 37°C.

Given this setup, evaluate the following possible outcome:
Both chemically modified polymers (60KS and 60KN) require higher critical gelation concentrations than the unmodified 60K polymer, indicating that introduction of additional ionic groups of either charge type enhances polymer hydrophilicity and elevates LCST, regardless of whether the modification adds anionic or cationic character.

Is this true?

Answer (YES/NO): YES